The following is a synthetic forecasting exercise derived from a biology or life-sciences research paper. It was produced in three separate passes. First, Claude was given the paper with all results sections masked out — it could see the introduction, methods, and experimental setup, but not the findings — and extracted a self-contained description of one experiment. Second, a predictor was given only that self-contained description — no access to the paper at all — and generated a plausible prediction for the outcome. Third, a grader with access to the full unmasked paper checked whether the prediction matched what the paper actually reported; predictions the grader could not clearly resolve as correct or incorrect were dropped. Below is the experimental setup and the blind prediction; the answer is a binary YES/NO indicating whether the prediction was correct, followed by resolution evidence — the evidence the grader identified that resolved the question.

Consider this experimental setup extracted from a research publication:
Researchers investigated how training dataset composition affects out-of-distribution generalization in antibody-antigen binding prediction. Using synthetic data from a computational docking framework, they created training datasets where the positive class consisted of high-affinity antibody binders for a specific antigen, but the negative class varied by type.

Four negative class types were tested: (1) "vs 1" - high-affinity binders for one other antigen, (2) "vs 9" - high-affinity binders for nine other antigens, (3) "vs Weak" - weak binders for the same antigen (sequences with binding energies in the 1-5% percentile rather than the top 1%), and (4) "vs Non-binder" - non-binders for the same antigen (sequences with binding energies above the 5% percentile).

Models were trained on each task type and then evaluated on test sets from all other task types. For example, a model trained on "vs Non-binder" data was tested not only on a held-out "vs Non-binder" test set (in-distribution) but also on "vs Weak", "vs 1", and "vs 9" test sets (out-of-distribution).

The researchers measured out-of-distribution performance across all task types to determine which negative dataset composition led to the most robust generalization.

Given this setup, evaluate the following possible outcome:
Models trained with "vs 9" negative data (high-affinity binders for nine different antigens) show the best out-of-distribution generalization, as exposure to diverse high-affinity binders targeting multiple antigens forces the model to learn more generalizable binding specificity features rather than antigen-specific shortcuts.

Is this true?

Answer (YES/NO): NO